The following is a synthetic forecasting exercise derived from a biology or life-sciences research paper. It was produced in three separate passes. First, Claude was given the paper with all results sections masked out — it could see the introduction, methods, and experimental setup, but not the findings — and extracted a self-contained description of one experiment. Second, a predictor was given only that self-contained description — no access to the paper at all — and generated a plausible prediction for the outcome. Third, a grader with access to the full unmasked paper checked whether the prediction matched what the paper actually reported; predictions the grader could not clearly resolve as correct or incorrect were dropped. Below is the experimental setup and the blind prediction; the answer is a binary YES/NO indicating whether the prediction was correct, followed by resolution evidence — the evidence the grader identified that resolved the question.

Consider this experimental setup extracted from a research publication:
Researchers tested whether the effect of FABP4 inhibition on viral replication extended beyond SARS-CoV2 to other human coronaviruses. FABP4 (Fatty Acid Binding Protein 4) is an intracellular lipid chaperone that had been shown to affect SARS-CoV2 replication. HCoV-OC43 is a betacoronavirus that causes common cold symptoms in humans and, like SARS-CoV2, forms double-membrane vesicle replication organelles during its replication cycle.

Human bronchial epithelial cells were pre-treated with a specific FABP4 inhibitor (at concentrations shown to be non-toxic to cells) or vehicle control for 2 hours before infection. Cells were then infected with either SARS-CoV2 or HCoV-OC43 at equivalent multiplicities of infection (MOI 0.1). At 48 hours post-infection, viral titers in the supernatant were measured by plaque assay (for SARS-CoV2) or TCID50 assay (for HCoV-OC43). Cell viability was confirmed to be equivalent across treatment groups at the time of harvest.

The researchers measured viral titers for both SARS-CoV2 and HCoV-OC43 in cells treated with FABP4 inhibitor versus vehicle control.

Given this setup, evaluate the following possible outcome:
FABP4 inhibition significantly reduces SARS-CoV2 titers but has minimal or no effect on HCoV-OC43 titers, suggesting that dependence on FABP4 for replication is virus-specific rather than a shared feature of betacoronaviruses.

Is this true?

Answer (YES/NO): NO